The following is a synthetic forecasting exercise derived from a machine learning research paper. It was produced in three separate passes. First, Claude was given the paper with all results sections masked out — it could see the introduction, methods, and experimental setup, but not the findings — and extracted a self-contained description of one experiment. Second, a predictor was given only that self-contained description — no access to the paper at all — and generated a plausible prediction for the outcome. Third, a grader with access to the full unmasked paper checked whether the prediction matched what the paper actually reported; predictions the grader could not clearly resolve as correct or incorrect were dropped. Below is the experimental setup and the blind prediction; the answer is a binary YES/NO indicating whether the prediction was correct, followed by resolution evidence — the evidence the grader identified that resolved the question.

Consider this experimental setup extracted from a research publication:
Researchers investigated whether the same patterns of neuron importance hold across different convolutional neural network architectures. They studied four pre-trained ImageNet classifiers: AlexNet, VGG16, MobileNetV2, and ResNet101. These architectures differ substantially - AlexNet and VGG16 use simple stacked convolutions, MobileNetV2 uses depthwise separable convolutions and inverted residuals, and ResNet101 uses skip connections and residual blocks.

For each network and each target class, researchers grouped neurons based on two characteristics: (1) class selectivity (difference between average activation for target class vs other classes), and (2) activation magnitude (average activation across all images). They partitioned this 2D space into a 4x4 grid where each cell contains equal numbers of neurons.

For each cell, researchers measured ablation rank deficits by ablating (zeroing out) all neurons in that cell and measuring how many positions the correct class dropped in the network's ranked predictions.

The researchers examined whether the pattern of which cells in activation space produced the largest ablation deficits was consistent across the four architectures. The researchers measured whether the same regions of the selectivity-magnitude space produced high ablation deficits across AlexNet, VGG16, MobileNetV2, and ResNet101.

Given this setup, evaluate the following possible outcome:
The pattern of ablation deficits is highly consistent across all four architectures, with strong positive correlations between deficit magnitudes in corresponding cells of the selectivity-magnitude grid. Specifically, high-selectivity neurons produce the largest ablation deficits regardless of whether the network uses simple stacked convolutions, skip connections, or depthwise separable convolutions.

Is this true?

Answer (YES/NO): NO